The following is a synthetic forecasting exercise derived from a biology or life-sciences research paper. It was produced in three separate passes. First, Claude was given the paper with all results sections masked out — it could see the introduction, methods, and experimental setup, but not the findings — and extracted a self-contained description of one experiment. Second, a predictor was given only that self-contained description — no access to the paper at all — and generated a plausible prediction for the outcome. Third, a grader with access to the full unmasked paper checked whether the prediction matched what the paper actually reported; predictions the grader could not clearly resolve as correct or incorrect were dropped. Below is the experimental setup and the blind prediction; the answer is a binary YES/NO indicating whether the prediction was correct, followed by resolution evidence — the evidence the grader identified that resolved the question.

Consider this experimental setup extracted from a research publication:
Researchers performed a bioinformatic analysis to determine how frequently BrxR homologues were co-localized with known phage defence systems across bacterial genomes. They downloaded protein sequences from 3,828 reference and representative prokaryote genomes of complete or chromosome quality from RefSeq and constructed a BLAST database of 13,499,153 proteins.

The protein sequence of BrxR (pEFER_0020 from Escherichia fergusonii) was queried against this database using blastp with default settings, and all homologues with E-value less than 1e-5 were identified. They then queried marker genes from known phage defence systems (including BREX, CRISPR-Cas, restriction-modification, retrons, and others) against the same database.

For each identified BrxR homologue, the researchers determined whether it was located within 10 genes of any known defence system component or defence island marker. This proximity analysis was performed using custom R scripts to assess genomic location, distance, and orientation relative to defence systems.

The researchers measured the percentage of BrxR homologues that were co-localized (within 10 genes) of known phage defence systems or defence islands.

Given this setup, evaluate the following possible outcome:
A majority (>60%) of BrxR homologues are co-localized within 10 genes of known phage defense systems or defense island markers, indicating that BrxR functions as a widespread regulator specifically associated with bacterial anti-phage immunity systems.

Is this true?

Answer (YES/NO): YES